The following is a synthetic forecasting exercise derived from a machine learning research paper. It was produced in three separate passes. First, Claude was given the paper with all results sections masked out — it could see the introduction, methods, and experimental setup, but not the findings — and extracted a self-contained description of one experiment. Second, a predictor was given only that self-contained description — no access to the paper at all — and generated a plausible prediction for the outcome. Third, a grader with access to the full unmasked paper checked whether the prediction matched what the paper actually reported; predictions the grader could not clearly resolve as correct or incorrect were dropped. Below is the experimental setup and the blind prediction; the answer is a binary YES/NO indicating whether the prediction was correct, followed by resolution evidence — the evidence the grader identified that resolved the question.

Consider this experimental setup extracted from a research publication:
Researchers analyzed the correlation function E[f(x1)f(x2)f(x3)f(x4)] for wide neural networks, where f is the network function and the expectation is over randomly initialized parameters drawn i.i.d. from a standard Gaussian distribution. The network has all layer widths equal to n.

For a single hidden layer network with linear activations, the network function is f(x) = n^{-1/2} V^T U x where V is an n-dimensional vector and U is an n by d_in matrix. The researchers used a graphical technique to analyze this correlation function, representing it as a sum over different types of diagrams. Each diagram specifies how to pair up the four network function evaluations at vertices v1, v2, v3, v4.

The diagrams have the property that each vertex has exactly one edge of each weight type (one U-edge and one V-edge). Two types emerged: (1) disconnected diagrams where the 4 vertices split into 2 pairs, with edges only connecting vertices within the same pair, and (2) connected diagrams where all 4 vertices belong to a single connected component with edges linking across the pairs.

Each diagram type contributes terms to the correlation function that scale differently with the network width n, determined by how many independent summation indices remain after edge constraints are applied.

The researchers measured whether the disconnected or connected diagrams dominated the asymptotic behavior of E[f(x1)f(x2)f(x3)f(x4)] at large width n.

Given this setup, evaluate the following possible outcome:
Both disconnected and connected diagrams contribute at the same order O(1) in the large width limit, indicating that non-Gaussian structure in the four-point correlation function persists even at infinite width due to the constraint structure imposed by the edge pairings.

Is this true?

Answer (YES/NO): NO